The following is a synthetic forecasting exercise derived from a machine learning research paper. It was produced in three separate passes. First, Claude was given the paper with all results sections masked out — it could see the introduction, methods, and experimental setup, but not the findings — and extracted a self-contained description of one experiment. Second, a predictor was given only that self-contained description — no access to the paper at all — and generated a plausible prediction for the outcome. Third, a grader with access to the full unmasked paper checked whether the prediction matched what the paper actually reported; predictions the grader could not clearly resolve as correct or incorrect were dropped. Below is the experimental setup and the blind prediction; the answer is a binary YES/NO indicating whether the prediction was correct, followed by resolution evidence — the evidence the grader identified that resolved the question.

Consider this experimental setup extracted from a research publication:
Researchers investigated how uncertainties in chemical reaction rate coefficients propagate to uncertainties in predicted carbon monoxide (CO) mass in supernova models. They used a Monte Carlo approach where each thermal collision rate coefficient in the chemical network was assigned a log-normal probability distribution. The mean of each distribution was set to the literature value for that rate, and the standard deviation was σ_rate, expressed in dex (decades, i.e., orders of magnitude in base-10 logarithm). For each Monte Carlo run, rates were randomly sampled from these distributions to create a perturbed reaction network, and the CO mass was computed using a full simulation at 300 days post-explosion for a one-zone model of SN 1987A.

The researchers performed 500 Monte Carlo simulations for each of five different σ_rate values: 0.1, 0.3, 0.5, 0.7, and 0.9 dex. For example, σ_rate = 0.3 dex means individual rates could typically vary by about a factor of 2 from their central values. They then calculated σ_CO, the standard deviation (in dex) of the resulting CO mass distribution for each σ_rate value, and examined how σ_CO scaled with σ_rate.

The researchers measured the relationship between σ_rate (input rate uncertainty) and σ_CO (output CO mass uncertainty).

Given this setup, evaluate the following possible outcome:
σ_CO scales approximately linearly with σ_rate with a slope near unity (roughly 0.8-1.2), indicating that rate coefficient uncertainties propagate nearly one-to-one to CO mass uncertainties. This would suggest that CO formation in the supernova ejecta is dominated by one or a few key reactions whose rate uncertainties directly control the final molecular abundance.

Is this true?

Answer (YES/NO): YES